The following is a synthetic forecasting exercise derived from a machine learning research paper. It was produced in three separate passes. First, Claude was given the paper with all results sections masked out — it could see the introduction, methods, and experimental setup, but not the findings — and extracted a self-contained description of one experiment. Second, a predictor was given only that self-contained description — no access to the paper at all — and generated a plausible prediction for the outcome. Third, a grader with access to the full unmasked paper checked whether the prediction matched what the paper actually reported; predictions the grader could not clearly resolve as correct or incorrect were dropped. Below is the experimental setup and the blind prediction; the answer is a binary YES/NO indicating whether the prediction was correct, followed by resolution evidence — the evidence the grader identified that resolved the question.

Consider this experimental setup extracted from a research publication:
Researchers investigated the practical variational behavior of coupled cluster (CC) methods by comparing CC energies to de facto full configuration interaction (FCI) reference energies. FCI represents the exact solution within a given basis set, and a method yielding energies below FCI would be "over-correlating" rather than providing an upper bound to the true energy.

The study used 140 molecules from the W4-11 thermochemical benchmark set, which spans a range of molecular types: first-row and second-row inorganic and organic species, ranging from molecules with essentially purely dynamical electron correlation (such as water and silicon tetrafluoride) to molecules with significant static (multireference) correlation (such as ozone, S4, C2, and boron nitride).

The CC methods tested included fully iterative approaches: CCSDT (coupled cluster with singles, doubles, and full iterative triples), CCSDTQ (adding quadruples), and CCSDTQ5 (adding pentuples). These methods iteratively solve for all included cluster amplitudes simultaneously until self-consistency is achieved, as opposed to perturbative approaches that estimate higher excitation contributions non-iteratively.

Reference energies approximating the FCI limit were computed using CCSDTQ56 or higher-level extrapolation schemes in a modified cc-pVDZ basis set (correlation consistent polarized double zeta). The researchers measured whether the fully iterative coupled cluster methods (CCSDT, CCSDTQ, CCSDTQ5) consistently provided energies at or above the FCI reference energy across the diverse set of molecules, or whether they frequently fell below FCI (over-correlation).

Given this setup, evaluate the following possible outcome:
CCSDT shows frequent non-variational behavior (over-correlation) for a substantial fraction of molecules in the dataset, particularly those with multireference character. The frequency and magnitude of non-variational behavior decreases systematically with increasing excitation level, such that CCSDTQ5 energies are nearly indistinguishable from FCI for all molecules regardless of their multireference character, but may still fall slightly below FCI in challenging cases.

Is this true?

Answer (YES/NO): NO